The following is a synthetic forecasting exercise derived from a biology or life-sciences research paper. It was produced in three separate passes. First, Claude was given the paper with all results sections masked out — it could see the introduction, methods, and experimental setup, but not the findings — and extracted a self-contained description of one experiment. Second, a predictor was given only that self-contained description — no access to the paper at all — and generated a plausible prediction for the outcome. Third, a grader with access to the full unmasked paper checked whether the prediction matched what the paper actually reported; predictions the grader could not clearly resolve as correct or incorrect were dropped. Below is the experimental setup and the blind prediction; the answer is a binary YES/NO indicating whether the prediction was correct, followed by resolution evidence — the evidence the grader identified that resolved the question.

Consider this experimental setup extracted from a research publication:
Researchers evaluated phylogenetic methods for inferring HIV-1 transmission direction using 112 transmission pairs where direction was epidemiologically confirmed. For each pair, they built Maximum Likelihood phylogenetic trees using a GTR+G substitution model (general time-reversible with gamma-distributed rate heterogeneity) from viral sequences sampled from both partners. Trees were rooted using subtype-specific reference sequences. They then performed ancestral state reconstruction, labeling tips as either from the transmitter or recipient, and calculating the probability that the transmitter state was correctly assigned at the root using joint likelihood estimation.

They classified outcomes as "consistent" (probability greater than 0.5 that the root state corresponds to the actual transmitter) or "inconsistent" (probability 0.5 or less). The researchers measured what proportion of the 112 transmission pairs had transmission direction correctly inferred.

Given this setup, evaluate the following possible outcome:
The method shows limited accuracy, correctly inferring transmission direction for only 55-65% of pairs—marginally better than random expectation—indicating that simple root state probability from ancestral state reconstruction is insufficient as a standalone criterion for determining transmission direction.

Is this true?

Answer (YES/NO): NO